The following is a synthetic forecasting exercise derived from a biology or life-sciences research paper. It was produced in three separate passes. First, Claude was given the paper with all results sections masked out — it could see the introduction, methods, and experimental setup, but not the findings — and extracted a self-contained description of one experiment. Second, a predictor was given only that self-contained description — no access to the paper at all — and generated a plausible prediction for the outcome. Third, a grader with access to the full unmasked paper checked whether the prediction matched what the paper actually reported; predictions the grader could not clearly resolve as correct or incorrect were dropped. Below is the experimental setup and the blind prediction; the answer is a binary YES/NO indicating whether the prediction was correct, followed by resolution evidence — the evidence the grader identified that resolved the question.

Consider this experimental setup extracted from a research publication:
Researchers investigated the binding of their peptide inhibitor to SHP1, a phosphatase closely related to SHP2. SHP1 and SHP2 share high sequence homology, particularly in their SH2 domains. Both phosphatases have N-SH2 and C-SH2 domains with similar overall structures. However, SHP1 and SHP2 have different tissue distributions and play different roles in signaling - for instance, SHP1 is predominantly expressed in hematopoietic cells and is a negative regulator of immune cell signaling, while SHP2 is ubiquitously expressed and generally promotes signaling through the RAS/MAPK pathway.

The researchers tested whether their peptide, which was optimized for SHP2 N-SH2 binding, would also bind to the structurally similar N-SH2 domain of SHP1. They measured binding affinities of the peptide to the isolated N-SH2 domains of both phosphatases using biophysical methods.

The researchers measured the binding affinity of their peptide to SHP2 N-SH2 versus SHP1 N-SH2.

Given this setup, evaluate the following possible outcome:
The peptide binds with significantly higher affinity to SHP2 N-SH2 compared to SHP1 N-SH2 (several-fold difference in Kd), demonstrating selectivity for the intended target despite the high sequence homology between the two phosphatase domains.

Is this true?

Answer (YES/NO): YES